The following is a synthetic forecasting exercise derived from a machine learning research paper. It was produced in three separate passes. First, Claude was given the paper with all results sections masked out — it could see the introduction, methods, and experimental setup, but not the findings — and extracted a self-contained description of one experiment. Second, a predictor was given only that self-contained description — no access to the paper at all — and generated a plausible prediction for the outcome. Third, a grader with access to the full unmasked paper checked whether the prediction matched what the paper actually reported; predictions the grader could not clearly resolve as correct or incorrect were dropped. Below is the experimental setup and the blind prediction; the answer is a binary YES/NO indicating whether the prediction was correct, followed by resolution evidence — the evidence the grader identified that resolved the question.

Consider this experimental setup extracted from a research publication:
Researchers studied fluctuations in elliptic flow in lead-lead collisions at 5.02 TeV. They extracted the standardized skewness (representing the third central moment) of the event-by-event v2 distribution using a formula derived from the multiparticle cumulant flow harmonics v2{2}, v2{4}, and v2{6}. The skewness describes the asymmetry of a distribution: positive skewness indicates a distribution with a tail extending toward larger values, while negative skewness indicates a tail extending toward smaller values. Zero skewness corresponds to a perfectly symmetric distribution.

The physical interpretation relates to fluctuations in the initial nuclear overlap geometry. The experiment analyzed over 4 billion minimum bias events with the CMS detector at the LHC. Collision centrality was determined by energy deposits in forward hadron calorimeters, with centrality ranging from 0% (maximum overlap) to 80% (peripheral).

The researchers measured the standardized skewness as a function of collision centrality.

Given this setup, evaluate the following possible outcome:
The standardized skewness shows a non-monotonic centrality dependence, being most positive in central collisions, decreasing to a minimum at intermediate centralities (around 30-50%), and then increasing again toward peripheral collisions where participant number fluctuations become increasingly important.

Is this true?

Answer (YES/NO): NO